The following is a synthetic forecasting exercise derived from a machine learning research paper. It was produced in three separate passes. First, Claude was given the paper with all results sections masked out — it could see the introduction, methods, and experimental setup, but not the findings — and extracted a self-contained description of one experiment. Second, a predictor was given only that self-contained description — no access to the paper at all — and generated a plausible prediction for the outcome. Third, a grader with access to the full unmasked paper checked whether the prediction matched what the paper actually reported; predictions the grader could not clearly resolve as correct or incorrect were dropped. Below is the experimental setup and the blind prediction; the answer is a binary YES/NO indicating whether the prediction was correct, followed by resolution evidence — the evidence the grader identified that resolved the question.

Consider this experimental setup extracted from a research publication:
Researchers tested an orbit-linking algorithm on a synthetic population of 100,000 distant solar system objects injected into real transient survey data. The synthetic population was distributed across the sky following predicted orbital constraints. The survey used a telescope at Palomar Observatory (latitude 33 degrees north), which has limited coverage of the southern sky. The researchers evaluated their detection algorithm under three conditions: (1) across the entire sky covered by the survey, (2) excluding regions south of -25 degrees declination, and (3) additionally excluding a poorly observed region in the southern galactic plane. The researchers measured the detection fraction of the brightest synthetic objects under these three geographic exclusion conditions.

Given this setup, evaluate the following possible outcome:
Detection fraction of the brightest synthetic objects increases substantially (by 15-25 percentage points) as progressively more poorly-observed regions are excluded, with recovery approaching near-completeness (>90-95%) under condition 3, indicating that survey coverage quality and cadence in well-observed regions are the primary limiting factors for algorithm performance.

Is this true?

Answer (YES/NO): NO